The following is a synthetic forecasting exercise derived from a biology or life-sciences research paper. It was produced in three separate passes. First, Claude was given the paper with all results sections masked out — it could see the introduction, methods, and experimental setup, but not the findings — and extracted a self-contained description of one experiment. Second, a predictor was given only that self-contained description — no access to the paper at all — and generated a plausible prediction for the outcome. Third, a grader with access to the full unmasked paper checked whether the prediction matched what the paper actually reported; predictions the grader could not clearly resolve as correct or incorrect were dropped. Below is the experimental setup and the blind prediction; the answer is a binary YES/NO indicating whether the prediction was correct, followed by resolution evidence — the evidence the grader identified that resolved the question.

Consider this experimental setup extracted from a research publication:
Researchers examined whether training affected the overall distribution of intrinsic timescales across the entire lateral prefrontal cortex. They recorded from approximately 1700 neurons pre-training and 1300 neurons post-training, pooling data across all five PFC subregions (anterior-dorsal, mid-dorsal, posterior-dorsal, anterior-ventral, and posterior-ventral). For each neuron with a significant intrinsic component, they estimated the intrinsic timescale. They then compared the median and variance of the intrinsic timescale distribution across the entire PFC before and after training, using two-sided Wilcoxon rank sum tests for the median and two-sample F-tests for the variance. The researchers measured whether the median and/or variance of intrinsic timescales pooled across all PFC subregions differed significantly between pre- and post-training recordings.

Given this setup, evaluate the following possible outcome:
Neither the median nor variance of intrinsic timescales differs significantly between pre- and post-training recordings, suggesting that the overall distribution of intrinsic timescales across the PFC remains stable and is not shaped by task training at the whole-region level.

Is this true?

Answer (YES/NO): NO